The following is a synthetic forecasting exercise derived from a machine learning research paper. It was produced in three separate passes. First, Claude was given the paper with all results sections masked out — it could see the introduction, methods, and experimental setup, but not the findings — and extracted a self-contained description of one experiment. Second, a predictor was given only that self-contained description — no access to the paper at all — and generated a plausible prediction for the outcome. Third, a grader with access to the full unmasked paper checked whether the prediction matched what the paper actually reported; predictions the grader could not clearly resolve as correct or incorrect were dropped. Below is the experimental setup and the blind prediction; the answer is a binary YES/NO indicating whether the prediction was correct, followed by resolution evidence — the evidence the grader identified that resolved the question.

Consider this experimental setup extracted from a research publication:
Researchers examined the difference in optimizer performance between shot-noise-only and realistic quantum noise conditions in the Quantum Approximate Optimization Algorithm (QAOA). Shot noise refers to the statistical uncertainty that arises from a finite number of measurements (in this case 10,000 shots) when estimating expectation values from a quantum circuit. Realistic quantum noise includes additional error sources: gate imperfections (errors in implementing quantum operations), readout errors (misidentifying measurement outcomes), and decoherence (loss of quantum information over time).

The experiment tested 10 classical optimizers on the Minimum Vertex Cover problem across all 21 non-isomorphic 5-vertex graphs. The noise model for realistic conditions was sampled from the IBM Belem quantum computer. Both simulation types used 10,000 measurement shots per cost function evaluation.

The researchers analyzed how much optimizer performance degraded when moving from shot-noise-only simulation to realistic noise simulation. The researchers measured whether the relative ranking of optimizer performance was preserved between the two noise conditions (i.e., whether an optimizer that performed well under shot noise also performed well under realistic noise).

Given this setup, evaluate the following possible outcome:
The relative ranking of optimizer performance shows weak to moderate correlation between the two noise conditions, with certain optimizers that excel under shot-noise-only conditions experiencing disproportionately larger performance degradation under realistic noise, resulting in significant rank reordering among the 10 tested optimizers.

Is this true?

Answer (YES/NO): NO